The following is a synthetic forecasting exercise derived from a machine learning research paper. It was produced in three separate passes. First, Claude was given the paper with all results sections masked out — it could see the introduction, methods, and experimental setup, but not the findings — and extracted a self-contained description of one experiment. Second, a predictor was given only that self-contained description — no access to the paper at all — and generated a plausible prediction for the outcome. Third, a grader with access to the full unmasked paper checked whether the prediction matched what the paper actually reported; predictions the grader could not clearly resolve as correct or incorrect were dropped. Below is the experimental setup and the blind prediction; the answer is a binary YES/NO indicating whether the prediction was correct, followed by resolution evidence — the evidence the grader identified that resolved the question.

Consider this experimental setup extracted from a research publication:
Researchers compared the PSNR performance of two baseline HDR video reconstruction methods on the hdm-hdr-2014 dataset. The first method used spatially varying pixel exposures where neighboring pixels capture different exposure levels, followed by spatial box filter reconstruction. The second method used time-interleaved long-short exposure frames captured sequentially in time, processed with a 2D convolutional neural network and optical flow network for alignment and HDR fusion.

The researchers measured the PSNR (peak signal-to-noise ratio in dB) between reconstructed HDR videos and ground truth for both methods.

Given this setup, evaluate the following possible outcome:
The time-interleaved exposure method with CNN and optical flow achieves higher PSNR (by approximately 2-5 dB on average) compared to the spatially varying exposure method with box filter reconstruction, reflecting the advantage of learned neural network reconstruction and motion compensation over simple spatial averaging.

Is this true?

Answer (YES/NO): NO